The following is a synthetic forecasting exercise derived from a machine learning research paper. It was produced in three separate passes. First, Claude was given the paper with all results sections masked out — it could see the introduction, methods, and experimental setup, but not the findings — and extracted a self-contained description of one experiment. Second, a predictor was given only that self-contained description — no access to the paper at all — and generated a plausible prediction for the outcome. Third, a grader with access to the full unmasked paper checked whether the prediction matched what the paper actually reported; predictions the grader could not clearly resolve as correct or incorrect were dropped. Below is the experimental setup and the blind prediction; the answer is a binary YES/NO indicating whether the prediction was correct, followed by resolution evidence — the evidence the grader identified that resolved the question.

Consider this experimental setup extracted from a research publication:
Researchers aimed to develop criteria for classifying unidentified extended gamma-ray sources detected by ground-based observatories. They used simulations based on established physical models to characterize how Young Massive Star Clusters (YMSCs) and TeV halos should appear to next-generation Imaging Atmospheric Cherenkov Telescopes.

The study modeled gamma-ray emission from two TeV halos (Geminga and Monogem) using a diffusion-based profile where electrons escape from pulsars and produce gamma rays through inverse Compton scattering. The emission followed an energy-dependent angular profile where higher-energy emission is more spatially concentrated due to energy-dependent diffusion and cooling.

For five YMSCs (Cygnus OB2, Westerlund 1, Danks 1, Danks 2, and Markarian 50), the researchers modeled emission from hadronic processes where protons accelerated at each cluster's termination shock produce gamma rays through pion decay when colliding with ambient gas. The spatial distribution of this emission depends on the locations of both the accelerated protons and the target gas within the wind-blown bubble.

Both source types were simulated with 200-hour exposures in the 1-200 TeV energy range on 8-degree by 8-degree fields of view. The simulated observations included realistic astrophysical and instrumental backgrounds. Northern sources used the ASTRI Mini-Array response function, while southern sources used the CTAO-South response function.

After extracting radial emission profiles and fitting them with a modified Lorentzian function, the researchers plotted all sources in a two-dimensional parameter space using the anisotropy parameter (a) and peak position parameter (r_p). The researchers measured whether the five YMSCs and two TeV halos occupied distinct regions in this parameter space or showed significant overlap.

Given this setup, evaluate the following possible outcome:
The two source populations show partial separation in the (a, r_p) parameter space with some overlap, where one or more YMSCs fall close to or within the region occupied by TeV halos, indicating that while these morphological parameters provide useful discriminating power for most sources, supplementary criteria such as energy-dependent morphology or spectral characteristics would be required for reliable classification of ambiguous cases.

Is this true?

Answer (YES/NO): NO